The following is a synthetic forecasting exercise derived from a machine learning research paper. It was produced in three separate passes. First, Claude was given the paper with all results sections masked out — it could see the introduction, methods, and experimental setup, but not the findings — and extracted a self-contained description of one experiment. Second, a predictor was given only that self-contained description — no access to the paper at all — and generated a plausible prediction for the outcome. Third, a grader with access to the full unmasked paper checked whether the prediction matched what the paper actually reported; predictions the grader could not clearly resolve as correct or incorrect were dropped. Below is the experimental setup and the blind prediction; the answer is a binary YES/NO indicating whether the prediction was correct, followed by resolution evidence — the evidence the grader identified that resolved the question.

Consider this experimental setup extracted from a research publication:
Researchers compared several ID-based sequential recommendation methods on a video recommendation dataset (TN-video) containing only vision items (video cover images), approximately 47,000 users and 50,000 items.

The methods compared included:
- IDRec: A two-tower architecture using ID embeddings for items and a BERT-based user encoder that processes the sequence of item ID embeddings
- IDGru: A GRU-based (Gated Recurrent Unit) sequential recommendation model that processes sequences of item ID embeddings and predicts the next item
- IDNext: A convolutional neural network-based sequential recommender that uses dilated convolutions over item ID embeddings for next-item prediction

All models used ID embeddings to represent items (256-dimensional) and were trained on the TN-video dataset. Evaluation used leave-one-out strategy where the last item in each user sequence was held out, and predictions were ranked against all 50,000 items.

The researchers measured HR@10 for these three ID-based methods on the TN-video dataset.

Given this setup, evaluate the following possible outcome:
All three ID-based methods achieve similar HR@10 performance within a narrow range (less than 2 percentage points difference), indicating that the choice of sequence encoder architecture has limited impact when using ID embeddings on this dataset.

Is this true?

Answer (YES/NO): YES